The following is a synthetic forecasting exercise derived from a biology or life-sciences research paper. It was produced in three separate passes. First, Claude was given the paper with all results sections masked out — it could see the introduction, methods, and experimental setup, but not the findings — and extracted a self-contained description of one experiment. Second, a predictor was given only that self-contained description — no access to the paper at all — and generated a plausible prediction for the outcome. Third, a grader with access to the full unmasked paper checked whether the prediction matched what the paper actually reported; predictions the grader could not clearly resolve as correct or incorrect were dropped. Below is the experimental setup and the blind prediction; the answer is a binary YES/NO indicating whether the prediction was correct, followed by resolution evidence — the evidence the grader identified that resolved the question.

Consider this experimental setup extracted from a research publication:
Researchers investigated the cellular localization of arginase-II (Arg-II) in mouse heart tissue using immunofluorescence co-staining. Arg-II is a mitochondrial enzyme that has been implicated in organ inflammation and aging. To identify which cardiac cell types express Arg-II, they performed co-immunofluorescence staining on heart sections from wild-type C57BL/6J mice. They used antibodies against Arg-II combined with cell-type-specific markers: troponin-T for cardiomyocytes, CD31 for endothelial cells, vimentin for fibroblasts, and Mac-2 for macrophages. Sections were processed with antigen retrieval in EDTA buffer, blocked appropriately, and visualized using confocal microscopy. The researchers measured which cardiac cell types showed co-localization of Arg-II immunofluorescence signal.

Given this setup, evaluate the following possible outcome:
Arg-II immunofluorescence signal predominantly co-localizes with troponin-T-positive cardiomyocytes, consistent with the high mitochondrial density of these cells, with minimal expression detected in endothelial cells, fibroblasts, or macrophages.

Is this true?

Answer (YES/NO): NO